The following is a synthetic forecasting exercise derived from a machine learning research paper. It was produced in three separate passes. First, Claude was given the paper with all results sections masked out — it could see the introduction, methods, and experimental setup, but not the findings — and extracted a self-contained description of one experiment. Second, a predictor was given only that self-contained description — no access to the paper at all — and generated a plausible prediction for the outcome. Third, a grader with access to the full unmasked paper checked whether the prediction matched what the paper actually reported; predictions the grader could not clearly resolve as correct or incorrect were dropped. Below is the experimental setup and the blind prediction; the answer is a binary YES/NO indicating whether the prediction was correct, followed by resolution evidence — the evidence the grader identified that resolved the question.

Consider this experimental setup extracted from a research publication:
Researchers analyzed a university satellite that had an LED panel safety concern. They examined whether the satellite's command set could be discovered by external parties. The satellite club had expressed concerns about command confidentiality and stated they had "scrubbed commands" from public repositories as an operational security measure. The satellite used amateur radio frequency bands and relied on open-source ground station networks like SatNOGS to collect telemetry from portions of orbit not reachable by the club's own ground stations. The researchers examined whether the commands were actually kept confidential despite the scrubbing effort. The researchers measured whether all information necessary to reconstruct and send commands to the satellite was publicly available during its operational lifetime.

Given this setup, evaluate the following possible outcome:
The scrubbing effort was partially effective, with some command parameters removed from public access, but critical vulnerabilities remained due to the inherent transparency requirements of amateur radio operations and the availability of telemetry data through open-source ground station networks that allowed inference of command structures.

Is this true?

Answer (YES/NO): NO